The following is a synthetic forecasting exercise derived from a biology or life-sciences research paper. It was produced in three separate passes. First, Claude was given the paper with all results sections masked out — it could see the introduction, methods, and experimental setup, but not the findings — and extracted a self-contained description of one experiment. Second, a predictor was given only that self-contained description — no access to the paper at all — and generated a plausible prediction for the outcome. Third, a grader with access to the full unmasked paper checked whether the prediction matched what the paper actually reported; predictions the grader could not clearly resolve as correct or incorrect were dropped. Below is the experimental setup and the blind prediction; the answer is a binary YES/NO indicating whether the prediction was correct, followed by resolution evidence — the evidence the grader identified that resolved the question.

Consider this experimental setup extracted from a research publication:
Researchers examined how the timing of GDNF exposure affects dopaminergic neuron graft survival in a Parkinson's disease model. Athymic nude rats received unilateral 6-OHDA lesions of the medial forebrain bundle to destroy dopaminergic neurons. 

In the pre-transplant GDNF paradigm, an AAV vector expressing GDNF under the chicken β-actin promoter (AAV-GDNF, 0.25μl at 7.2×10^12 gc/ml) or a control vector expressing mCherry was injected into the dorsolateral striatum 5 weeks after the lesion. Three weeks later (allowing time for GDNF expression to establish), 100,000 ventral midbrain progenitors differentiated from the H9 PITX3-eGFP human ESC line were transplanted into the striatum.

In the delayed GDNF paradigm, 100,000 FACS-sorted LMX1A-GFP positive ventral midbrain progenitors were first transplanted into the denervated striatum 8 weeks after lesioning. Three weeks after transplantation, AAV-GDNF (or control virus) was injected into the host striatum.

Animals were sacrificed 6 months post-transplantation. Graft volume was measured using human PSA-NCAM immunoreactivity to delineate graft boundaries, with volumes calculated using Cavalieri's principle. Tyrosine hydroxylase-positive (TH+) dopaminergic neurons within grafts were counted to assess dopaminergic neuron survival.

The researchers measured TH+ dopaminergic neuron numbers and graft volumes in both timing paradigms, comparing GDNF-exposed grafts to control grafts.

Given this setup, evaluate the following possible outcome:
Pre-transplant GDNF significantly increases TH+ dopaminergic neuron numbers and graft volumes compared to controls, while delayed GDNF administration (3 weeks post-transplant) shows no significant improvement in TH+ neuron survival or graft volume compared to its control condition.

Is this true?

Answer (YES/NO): YES